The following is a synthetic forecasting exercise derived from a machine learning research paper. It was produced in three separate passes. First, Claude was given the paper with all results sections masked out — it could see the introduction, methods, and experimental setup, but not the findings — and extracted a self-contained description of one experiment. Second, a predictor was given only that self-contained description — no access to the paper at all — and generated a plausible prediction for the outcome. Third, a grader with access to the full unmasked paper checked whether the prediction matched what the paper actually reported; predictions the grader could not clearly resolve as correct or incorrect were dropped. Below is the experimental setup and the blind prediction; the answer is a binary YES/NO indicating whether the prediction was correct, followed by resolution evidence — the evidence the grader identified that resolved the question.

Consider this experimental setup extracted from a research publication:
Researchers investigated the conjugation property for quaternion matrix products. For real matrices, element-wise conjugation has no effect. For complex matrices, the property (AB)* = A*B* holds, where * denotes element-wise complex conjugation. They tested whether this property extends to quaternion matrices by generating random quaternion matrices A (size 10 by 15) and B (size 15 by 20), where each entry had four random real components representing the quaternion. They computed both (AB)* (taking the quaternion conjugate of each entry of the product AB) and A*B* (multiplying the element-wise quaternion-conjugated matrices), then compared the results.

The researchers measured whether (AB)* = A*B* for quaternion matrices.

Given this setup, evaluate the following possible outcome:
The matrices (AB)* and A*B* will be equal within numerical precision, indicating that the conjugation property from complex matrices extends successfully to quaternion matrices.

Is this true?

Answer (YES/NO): NO